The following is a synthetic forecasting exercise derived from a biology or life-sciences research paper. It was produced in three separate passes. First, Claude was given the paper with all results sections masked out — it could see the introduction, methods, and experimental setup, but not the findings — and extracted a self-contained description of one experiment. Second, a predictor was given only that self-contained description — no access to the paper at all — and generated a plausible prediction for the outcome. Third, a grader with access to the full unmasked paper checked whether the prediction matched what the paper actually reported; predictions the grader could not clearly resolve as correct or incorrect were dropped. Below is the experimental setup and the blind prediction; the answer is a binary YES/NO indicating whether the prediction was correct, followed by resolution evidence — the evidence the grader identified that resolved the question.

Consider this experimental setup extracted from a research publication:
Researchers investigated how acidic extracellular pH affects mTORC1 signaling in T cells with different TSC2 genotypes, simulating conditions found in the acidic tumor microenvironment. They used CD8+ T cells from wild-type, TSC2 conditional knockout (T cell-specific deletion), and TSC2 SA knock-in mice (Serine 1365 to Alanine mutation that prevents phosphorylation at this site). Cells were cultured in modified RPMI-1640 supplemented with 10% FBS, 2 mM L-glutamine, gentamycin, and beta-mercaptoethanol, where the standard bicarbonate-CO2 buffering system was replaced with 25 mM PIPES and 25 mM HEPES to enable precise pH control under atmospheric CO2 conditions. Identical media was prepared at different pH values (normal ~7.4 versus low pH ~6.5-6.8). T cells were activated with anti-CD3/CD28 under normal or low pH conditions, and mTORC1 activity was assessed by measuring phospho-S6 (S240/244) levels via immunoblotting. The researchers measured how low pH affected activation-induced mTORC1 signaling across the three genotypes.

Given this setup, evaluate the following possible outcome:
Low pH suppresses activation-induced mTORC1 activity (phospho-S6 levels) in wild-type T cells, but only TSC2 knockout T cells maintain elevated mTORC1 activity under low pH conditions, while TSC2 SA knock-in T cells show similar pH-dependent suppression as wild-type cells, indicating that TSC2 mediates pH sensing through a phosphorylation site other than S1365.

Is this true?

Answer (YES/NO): NO